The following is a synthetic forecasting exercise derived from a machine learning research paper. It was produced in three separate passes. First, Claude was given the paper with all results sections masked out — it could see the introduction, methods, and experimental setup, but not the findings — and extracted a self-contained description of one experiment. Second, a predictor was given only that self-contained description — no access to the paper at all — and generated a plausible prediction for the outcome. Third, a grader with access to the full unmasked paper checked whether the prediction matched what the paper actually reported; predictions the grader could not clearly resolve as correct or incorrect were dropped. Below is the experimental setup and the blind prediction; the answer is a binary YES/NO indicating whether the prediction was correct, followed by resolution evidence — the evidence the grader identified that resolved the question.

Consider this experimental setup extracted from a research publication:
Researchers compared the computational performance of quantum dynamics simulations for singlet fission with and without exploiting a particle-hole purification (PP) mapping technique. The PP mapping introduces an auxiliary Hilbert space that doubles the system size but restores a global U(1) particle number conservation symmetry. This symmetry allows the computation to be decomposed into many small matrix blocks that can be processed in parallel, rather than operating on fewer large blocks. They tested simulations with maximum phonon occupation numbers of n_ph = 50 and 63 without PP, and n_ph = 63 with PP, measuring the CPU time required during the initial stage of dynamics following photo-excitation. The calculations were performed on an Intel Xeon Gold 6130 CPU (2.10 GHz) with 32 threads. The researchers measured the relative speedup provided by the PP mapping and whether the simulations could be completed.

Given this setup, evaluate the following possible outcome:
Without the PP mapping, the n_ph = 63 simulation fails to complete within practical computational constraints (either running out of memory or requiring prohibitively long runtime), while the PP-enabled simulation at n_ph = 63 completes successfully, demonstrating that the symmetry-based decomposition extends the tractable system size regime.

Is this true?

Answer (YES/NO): YES